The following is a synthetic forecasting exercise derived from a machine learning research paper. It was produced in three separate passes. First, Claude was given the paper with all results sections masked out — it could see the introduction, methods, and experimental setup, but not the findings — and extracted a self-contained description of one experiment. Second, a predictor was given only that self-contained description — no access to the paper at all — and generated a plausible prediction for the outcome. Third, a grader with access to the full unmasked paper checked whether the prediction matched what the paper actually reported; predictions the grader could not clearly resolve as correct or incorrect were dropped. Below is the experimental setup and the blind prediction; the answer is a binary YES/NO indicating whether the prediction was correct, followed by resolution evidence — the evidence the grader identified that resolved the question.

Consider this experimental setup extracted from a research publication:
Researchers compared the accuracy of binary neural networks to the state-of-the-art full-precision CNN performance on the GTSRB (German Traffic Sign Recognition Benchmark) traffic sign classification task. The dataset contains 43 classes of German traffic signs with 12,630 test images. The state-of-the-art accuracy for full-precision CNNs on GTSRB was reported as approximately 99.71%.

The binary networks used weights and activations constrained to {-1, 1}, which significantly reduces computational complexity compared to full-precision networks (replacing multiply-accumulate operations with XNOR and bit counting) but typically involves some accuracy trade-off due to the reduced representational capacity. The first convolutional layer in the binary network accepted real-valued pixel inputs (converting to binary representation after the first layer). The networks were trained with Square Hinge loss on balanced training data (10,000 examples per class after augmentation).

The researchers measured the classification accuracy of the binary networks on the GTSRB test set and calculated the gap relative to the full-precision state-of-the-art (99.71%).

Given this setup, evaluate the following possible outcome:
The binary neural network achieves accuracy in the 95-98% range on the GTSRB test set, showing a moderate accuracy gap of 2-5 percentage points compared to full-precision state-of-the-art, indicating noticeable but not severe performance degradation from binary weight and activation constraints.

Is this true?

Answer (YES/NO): YES